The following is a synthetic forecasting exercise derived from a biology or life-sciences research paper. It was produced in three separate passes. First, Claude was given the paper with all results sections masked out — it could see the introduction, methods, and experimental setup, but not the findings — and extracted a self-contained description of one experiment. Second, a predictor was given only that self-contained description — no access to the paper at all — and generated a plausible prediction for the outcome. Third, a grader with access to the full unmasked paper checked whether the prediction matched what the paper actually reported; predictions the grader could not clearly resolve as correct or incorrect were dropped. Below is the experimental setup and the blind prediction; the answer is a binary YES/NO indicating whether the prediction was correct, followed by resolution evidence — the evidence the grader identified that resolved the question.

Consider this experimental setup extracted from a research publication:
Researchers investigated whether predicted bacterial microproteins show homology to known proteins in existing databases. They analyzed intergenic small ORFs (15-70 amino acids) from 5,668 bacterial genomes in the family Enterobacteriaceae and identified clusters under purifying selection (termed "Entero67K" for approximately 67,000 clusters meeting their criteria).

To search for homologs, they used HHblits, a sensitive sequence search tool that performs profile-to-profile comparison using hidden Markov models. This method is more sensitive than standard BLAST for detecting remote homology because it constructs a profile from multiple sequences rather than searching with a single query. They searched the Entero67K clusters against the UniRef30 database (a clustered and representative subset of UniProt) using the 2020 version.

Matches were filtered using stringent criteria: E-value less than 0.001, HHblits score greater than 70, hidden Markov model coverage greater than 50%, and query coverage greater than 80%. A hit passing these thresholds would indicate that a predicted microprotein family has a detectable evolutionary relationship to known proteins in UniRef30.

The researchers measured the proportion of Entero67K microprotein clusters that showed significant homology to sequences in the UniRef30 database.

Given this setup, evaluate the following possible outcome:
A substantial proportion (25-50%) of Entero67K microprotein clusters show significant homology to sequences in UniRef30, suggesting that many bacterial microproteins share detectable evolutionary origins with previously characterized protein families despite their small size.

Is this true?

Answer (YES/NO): NO